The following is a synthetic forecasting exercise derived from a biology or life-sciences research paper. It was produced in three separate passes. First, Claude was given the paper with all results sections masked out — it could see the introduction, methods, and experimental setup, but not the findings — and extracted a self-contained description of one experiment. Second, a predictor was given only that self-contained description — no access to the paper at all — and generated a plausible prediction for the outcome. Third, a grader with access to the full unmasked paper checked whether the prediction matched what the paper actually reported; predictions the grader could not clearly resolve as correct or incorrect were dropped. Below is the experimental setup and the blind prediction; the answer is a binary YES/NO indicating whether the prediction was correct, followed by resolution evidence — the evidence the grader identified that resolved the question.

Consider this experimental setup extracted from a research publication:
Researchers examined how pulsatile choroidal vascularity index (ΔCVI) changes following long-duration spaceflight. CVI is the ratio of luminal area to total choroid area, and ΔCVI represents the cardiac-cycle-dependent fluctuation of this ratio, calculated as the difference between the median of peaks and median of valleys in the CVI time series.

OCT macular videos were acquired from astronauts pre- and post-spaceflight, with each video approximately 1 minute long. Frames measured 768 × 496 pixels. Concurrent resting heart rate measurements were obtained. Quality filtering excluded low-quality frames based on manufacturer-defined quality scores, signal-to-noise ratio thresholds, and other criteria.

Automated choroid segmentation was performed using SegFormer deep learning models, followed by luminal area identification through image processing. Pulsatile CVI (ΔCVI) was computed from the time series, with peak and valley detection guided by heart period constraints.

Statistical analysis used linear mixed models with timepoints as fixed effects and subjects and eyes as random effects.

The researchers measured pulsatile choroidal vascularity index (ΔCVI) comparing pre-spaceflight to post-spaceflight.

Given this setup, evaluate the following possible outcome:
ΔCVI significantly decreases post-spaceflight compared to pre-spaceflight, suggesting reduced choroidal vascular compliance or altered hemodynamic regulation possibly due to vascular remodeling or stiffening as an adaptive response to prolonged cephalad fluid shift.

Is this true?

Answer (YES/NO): NO